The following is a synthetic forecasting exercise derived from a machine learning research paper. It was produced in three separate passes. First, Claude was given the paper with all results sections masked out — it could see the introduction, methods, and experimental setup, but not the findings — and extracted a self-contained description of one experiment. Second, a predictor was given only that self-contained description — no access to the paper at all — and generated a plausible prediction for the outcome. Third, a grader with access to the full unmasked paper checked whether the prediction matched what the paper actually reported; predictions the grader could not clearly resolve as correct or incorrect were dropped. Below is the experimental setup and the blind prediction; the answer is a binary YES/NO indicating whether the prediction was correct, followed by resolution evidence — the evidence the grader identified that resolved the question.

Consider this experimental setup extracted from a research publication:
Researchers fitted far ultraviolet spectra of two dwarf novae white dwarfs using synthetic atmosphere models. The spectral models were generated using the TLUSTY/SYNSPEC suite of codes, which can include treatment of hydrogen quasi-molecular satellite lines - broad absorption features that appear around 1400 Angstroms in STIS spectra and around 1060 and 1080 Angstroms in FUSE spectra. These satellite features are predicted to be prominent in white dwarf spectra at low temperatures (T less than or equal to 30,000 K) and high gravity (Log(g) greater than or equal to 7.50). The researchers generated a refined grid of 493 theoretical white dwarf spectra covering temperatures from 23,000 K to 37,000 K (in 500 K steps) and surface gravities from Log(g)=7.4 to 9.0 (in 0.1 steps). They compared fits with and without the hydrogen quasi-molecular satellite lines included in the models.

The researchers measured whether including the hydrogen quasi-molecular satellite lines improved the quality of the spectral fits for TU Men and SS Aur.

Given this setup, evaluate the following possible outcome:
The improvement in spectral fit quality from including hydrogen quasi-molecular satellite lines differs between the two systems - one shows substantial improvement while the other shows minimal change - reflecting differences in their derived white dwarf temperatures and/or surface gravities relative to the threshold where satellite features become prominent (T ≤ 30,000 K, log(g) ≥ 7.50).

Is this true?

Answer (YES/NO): NO